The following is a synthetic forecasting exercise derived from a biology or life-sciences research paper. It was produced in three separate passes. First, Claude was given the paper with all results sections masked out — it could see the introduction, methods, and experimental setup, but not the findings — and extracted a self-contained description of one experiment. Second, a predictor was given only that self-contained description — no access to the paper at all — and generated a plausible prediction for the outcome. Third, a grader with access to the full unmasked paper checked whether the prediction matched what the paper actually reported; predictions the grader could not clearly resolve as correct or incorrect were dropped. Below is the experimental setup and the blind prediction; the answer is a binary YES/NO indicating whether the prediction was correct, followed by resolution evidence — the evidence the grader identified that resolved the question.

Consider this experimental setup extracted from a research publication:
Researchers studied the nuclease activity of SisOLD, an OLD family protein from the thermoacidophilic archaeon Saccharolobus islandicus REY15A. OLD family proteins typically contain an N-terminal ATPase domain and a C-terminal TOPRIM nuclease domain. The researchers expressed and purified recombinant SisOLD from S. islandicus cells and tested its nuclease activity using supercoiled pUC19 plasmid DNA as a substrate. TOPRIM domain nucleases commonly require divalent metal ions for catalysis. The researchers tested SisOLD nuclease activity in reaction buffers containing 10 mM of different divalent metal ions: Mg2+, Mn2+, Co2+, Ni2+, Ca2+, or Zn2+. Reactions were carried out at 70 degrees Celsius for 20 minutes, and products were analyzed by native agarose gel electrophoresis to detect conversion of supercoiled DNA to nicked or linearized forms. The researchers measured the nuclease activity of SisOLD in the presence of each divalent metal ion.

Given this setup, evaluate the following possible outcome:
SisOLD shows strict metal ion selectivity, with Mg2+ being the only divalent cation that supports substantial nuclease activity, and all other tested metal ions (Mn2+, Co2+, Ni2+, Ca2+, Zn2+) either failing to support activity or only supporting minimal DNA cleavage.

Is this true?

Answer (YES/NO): NO